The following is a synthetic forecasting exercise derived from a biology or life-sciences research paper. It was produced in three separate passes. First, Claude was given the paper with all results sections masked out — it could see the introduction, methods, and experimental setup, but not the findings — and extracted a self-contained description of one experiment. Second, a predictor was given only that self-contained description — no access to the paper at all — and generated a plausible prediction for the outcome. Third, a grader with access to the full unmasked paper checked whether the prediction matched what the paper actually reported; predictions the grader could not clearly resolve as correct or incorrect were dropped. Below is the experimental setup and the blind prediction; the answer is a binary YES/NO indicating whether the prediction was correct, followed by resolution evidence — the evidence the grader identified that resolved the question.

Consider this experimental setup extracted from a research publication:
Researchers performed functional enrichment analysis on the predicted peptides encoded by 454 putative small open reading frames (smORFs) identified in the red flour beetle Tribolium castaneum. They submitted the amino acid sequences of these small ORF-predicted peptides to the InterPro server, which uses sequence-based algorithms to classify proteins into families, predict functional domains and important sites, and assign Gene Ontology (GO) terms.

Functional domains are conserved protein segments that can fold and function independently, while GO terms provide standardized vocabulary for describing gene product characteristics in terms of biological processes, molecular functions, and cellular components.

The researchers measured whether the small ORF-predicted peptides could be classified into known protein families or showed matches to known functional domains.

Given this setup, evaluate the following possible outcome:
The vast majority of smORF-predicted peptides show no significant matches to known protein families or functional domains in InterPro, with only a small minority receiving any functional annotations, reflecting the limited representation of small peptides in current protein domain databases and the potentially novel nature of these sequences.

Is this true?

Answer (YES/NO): YES